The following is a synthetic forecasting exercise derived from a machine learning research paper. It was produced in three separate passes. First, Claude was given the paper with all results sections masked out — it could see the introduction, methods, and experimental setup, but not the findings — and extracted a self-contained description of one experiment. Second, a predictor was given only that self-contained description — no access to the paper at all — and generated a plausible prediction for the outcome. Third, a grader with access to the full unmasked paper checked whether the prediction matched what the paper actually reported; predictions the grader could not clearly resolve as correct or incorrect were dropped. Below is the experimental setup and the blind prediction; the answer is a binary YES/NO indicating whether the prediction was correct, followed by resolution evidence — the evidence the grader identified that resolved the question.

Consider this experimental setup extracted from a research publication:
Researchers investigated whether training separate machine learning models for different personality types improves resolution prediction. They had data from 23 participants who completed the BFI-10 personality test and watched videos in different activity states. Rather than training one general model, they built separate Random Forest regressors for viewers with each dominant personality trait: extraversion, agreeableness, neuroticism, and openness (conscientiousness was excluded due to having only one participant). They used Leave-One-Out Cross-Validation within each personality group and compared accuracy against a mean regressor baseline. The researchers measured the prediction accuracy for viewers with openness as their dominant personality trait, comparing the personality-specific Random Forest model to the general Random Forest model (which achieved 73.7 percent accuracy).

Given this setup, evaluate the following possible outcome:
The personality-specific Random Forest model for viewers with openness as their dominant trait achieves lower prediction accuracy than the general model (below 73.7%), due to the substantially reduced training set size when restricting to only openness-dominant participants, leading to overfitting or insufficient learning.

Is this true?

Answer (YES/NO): NO